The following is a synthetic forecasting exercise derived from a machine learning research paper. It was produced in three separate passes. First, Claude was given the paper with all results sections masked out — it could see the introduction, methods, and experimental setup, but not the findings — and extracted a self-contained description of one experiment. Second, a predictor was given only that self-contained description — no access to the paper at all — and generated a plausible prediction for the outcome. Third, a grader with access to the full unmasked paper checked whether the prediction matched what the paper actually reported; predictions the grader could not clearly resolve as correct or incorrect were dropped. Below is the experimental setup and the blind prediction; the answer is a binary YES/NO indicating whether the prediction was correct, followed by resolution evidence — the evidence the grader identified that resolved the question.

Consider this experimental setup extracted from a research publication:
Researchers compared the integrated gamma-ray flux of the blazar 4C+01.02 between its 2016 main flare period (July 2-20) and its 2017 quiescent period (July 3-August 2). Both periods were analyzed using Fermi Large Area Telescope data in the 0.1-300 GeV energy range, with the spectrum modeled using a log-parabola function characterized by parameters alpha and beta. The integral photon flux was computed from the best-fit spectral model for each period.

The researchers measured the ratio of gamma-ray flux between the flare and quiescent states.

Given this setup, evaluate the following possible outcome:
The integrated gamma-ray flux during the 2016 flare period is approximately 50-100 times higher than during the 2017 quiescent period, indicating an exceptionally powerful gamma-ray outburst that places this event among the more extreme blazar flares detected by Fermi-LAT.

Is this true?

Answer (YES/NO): NO